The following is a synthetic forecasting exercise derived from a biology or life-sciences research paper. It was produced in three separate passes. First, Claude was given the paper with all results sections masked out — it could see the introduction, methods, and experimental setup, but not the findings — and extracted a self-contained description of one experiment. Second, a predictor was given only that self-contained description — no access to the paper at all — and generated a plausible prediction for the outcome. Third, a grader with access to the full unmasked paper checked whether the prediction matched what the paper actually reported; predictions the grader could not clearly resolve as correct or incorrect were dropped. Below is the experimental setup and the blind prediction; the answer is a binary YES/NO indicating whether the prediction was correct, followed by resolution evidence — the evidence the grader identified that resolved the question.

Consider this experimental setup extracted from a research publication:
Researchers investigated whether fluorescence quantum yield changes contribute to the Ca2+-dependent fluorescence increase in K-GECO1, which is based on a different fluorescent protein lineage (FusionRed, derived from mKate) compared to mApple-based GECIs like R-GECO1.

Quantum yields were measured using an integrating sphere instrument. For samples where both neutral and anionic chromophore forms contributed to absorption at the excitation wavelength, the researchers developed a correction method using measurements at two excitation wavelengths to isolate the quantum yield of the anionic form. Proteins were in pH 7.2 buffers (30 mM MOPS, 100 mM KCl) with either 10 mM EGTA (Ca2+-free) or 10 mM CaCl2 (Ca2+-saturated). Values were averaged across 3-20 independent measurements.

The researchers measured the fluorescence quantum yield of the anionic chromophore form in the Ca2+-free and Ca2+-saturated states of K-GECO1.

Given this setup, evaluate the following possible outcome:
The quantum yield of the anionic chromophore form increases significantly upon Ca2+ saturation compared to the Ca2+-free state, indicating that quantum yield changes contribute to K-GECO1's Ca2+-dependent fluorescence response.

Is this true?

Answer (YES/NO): YES